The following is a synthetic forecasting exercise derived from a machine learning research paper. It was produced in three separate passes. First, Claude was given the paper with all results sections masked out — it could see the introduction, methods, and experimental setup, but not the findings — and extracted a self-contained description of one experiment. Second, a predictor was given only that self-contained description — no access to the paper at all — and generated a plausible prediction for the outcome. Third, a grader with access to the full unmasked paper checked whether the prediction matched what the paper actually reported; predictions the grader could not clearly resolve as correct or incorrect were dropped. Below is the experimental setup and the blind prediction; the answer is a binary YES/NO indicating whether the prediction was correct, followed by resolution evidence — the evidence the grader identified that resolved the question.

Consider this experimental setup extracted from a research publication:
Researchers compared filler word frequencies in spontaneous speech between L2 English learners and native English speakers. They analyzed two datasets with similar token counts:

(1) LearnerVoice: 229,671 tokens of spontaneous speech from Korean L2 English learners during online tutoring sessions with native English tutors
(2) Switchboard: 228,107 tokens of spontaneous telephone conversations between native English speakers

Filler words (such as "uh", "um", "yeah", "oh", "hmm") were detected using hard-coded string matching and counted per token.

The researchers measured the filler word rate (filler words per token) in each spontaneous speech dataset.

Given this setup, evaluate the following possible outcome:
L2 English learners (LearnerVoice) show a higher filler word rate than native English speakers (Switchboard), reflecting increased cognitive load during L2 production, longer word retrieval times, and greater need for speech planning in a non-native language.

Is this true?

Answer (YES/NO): YES